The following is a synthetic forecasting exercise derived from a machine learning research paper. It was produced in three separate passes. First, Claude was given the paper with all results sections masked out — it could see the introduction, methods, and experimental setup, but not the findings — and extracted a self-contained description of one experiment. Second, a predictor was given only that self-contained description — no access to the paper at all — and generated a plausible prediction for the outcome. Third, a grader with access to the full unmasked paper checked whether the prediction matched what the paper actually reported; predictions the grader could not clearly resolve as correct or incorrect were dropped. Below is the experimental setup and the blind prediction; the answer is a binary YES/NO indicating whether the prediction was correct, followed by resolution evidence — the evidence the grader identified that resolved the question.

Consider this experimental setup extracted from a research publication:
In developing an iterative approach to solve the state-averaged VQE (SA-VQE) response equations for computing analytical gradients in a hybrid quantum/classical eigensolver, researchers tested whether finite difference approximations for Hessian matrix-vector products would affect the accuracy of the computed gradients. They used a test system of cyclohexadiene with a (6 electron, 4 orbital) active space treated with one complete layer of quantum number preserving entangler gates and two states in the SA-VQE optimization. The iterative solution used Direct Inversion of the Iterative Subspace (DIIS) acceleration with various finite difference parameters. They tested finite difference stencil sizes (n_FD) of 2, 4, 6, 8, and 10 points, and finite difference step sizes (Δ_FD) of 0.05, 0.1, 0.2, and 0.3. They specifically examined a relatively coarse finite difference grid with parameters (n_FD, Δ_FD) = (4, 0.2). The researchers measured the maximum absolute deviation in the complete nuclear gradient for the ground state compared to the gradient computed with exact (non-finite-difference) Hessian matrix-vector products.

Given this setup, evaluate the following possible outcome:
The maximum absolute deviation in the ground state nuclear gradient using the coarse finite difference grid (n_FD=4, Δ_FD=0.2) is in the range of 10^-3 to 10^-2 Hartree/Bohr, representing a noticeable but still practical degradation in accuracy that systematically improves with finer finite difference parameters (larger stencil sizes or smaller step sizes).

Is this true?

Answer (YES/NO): NO